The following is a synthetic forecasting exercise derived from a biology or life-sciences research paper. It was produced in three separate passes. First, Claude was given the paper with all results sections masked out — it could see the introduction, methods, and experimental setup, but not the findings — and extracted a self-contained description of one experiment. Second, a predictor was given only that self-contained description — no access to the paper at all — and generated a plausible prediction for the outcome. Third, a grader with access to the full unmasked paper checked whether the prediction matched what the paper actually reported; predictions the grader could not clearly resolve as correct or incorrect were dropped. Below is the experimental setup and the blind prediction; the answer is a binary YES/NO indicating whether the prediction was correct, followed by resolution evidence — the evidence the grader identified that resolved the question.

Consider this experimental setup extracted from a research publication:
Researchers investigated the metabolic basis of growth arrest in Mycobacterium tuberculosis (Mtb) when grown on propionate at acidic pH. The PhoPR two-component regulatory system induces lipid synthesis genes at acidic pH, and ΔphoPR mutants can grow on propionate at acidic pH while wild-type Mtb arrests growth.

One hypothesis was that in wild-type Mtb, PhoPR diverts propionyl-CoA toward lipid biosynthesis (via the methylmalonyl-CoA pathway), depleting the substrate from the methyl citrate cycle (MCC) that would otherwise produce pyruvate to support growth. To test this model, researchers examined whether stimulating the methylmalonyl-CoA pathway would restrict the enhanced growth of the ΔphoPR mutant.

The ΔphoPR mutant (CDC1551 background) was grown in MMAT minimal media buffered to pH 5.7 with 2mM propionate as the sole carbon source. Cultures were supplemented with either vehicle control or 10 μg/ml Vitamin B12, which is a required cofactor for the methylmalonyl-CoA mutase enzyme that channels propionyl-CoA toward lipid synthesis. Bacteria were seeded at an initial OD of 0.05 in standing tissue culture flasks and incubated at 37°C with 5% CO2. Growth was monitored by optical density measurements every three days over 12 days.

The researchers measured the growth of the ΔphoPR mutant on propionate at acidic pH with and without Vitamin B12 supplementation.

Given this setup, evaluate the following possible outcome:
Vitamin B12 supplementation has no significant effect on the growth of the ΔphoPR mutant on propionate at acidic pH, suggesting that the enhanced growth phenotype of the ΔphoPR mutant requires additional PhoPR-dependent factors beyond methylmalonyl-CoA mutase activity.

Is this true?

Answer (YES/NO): NO